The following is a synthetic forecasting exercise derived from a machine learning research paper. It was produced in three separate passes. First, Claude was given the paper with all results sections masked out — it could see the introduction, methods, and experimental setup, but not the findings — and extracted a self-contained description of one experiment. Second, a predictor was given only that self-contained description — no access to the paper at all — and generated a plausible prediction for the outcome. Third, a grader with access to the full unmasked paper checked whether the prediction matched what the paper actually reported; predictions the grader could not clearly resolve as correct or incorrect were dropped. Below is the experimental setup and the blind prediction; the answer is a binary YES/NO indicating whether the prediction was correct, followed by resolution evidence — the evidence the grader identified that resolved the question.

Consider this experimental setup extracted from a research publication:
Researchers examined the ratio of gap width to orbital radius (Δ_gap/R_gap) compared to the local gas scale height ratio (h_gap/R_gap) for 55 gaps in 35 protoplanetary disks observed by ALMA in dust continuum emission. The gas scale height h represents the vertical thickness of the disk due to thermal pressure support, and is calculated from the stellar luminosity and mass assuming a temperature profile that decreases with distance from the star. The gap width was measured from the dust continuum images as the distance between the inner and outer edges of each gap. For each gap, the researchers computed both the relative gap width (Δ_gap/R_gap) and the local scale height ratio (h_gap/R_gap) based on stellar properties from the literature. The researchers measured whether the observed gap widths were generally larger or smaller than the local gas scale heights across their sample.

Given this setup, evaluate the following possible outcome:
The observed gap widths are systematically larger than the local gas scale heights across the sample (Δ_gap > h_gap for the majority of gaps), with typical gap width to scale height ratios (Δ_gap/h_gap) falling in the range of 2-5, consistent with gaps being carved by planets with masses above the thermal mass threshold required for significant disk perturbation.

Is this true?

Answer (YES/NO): NO